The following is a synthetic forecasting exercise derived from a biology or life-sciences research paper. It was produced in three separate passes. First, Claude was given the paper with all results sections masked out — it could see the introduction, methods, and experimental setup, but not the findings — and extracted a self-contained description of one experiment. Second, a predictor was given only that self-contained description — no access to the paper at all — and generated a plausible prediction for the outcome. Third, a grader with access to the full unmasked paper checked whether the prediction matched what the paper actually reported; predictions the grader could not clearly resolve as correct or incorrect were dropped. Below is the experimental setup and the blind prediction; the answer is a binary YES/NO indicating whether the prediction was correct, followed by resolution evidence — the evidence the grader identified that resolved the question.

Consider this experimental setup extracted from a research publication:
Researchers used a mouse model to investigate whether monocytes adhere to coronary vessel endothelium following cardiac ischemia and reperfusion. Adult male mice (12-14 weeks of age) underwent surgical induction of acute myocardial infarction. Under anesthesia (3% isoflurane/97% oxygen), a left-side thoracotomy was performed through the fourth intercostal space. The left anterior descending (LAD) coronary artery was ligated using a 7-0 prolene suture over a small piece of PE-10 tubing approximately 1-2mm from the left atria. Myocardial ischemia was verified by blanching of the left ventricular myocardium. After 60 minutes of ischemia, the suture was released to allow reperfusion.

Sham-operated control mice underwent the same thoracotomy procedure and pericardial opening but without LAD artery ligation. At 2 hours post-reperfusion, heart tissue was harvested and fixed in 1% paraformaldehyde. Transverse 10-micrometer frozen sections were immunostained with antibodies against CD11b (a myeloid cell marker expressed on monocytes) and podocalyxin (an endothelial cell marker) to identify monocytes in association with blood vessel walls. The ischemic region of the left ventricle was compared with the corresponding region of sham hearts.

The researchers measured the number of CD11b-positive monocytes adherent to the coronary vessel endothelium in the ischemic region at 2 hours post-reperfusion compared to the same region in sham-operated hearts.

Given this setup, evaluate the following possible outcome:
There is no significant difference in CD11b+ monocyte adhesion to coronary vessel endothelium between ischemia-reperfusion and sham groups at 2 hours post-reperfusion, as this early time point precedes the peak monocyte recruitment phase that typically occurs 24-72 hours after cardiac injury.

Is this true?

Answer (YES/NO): NO